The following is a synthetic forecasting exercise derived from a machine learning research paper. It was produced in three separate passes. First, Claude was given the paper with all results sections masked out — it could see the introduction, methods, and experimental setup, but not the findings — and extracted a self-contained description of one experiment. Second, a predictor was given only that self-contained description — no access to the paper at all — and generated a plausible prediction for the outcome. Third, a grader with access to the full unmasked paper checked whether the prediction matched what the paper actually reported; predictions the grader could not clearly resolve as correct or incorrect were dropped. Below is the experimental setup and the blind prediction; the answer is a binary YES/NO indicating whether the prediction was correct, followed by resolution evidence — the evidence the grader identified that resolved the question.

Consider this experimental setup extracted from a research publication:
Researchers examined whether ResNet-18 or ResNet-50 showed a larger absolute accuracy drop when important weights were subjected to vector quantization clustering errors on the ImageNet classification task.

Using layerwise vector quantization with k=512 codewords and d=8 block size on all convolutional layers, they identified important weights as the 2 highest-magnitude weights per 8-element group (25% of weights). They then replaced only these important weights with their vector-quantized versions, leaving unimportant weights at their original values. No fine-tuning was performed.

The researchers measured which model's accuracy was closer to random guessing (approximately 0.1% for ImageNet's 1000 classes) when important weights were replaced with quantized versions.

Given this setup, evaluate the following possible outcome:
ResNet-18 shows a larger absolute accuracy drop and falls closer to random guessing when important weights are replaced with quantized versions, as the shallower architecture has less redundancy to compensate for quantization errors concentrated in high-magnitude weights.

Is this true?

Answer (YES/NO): NO